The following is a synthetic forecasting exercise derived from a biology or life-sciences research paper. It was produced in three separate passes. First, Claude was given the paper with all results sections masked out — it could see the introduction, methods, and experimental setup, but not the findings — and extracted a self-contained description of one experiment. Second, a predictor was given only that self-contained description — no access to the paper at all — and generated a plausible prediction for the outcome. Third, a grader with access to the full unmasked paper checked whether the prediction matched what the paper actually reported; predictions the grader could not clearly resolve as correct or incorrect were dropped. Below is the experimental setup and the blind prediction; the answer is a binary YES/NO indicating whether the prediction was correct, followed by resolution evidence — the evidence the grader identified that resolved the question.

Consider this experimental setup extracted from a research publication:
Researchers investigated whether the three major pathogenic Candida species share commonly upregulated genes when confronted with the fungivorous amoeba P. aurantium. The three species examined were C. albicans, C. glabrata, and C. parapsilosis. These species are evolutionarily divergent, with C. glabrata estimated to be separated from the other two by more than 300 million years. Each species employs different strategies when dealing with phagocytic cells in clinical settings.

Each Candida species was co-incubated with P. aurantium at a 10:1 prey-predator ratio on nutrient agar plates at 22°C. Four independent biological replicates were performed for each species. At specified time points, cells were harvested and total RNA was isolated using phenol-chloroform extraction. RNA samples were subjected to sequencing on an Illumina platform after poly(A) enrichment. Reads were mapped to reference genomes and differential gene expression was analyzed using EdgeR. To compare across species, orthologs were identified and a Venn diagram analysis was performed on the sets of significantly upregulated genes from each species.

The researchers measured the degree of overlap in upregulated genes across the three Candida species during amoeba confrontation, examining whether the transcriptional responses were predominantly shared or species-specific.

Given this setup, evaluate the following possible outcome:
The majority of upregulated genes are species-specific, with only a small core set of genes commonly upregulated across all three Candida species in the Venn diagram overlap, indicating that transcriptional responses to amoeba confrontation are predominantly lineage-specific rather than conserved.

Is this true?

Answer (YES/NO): YES